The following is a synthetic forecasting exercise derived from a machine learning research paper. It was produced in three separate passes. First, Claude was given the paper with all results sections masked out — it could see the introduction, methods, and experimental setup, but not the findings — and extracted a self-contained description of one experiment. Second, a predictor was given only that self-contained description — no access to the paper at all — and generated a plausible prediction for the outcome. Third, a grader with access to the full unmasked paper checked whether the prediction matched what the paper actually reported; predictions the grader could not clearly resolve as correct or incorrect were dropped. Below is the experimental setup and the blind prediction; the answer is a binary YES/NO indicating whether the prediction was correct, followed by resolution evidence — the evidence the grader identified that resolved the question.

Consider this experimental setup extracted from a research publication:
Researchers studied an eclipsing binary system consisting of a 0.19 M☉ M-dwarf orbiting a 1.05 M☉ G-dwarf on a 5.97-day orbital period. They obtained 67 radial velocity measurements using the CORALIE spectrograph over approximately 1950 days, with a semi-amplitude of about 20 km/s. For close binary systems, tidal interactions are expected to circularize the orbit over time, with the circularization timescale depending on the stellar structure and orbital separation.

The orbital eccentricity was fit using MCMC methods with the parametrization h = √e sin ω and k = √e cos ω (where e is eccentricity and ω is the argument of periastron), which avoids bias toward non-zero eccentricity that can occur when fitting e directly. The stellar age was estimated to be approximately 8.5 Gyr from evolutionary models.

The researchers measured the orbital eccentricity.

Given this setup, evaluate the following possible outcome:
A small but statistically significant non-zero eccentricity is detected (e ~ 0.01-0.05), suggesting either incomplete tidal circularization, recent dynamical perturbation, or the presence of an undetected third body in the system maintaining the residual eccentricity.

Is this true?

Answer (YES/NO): NO